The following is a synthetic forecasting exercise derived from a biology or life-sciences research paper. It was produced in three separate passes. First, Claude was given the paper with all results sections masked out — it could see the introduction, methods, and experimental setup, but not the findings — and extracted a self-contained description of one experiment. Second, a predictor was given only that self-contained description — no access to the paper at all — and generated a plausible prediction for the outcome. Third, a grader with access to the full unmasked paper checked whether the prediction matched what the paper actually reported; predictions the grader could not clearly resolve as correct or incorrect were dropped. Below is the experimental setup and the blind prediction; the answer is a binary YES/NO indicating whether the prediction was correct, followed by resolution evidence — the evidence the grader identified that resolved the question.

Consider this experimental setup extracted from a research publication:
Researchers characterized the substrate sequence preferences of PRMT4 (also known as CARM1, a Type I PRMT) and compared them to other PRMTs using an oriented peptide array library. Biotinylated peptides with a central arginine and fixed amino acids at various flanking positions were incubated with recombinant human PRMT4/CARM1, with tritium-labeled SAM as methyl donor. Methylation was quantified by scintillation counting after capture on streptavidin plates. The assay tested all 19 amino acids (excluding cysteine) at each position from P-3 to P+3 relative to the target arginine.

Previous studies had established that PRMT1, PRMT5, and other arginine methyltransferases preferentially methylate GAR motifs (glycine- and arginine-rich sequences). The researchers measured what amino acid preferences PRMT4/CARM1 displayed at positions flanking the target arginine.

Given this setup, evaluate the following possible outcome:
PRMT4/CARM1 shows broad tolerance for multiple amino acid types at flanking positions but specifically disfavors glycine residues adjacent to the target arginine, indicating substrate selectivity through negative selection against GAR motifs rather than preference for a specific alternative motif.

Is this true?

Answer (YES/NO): NO